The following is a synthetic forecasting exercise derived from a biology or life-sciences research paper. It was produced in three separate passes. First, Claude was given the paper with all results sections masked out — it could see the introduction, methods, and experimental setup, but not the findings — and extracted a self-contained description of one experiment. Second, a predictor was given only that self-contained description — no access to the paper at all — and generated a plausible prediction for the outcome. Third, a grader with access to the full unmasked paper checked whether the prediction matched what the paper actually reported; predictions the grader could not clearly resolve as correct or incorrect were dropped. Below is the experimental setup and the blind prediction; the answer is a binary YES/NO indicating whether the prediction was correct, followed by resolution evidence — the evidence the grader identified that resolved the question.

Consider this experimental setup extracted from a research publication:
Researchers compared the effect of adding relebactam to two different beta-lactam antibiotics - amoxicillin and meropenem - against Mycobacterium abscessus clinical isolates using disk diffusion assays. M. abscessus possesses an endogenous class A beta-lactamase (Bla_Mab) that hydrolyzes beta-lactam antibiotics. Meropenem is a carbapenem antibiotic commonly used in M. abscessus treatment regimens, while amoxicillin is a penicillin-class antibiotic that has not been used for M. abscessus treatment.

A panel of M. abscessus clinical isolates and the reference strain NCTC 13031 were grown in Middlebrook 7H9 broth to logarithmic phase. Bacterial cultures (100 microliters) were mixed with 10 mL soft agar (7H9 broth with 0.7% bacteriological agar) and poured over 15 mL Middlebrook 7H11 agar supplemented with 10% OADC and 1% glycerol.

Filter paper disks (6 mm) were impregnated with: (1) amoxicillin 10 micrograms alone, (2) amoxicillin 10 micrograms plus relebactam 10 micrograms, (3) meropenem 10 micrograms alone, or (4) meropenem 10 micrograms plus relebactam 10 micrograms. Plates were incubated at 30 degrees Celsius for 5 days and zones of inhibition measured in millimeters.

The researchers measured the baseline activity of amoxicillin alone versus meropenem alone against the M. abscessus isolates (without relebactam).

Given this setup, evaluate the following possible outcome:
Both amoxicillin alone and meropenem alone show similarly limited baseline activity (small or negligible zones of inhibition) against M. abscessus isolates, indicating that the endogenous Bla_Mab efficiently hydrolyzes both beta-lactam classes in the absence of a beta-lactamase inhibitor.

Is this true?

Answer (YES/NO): NO